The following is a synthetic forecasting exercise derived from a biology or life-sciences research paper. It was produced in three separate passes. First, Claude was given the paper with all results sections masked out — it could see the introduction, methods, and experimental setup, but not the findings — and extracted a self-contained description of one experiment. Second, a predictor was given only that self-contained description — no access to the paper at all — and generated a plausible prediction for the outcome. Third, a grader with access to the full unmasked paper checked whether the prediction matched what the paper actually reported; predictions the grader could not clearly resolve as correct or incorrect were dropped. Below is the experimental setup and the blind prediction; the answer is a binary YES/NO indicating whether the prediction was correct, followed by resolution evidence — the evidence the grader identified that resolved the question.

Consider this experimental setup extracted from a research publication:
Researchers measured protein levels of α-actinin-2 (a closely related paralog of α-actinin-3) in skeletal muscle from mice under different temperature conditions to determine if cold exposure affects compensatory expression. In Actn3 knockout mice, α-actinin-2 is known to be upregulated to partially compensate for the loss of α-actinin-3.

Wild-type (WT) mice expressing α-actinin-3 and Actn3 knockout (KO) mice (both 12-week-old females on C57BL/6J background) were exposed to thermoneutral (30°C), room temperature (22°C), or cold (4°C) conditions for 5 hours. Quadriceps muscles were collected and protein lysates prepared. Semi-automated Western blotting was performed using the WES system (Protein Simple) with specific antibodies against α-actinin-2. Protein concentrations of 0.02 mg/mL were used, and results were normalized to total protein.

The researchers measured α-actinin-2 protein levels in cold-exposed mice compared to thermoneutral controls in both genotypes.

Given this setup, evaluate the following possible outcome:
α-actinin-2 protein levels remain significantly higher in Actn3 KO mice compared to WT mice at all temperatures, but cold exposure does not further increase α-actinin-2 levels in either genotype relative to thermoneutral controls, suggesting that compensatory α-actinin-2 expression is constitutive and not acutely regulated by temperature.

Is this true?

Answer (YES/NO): NO